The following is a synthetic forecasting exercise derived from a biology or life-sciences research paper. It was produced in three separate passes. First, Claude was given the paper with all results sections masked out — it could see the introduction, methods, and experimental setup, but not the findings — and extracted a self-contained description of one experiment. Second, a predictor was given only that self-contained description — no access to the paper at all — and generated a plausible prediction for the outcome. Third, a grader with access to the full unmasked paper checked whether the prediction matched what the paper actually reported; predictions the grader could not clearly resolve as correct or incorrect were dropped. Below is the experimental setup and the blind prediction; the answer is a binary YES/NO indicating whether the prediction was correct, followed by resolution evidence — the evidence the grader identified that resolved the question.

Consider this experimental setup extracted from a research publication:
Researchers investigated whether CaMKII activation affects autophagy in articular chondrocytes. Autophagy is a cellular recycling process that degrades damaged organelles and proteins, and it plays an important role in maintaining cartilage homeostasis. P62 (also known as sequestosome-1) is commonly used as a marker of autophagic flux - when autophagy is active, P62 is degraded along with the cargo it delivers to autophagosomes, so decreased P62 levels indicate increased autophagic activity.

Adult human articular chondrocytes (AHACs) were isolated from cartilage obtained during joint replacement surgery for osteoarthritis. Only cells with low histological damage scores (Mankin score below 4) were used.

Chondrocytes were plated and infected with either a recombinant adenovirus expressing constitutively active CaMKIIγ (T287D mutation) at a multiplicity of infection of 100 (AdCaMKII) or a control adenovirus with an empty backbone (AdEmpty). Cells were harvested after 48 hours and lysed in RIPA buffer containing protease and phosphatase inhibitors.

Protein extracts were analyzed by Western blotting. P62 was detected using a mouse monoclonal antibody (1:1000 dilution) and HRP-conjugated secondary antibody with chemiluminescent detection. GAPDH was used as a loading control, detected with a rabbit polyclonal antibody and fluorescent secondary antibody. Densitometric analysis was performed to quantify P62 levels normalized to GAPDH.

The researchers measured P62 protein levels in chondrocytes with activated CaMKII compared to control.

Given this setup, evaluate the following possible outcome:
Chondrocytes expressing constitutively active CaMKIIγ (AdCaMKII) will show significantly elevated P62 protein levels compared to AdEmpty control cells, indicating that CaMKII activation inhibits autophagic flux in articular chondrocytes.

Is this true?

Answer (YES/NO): NO